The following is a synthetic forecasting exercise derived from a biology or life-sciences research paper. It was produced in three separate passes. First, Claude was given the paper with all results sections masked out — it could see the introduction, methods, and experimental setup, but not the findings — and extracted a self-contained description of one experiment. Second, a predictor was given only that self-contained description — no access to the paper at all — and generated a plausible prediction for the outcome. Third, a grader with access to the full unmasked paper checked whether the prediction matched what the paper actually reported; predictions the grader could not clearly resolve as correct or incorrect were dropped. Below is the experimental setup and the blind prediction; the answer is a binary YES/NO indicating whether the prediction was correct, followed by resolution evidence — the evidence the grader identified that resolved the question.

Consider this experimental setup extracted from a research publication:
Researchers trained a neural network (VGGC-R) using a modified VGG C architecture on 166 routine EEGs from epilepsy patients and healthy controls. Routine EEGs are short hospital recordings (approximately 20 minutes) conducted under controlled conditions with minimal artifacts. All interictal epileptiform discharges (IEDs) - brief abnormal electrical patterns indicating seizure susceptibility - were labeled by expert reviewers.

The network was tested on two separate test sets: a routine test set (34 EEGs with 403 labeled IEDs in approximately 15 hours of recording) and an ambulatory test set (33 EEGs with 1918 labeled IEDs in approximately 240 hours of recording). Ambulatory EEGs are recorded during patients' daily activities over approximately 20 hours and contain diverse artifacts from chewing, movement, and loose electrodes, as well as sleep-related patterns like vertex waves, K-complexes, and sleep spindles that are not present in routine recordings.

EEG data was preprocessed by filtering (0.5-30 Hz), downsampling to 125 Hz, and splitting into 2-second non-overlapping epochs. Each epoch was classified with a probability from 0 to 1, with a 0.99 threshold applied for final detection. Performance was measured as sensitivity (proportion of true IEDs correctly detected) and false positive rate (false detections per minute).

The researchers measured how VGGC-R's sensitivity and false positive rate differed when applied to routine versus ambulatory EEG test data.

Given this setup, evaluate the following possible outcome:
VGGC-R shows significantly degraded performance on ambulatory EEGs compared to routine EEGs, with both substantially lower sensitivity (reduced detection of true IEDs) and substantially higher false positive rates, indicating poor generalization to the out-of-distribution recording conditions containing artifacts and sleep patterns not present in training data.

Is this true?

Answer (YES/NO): YES